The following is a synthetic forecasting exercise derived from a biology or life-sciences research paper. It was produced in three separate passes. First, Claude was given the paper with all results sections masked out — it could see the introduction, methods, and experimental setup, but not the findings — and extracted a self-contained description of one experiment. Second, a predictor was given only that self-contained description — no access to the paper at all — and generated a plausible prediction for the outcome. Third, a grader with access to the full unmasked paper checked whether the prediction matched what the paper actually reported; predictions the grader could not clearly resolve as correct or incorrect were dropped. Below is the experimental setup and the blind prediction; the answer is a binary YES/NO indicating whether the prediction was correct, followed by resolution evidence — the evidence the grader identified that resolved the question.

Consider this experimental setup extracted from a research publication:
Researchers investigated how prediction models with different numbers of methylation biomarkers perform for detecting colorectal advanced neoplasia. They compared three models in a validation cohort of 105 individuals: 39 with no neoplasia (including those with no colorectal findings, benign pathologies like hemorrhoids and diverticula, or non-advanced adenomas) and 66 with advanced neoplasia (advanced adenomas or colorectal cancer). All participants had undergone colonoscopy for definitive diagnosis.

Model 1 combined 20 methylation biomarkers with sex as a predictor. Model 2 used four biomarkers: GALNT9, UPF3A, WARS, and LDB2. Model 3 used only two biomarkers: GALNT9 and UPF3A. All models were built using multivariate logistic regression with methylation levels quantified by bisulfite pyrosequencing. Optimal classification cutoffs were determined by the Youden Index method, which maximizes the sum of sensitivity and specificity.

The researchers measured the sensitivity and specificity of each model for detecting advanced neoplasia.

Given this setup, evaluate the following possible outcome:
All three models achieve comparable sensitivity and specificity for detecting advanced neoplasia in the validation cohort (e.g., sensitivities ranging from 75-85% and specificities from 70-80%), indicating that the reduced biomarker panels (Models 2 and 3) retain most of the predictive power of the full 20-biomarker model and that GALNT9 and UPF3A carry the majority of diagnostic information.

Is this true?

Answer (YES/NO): NO